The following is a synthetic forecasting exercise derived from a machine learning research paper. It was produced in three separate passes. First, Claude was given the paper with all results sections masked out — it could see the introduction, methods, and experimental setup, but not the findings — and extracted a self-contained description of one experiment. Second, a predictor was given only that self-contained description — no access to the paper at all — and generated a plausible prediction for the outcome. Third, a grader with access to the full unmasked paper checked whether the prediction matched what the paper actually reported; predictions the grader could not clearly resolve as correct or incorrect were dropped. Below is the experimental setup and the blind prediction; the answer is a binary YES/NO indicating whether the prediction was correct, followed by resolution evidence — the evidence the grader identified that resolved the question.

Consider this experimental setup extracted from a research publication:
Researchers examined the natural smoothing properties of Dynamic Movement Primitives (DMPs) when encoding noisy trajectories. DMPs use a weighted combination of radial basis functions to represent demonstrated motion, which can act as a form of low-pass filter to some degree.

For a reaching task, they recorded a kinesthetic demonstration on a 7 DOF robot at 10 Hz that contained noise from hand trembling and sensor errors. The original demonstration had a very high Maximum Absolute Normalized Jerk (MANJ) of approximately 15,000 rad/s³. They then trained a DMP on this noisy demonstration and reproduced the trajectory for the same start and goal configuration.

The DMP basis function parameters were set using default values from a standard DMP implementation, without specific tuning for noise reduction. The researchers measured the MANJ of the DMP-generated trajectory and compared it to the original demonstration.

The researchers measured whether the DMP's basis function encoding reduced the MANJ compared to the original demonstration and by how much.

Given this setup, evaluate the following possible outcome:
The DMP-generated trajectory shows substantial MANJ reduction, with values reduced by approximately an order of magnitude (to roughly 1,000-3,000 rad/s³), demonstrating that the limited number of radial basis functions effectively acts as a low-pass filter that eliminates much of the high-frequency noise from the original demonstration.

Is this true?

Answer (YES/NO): YES